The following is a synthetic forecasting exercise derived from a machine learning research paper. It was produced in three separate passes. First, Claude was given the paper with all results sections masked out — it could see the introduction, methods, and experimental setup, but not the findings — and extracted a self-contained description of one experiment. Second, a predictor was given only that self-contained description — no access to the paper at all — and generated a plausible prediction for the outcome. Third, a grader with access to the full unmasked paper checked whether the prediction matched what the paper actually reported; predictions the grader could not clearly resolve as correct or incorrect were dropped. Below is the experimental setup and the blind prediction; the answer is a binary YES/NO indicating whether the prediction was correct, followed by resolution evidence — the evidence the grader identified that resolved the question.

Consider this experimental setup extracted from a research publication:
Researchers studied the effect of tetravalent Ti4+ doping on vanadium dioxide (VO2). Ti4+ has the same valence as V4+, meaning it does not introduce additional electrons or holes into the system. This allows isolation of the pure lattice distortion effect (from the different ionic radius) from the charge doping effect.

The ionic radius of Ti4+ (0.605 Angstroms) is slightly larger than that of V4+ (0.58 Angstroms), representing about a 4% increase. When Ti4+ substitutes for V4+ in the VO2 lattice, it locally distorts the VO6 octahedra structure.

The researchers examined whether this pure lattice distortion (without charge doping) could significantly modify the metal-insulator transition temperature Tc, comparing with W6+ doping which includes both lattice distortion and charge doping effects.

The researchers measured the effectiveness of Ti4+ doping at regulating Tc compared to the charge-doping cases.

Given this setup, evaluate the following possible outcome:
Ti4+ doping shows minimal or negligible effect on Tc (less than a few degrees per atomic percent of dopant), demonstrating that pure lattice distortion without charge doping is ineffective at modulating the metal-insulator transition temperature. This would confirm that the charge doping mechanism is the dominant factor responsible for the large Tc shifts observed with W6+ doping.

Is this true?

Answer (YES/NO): YES